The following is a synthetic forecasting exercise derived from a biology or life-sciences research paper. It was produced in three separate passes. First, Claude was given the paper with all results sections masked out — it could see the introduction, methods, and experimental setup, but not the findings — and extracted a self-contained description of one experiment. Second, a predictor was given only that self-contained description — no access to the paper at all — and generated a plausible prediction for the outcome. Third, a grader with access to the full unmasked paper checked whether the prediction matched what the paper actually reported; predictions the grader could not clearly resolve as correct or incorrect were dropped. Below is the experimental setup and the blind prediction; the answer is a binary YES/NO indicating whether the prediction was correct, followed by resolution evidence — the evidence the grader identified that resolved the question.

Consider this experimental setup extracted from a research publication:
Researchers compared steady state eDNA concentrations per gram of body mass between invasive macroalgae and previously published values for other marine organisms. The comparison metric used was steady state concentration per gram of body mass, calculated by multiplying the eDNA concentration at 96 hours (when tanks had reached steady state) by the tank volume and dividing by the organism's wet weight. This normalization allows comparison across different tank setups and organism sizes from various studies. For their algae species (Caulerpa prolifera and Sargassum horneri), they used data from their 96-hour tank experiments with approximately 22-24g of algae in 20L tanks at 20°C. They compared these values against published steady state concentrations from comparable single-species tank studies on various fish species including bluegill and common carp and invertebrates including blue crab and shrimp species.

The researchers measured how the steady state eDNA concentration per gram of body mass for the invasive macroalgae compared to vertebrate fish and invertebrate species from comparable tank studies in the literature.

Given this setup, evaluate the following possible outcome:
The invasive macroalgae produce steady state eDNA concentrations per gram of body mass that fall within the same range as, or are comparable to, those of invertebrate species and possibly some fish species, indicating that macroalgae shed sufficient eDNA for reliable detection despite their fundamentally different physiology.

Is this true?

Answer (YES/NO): NO